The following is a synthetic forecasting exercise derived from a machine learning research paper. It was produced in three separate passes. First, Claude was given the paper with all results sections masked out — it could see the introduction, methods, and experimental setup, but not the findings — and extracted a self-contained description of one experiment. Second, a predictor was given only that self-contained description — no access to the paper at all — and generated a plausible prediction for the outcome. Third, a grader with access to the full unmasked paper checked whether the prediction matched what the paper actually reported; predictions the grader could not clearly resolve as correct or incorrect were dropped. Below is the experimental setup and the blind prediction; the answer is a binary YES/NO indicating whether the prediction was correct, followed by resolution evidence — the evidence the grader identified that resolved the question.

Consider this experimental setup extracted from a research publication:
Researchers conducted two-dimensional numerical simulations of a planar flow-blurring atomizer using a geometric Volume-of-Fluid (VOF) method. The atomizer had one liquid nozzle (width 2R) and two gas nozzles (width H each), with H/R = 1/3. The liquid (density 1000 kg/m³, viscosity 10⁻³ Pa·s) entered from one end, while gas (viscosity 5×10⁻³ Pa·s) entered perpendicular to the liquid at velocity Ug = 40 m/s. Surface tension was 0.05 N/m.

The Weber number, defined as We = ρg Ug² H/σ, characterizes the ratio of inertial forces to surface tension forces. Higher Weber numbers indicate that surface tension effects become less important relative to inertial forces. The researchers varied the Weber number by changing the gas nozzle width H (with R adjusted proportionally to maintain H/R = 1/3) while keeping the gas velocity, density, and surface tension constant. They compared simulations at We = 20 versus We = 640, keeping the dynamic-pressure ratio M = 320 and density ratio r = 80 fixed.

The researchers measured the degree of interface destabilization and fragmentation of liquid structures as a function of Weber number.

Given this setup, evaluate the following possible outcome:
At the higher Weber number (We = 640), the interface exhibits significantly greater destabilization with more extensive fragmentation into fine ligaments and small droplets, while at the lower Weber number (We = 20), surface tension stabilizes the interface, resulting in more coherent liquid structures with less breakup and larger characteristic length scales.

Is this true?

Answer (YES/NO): YES